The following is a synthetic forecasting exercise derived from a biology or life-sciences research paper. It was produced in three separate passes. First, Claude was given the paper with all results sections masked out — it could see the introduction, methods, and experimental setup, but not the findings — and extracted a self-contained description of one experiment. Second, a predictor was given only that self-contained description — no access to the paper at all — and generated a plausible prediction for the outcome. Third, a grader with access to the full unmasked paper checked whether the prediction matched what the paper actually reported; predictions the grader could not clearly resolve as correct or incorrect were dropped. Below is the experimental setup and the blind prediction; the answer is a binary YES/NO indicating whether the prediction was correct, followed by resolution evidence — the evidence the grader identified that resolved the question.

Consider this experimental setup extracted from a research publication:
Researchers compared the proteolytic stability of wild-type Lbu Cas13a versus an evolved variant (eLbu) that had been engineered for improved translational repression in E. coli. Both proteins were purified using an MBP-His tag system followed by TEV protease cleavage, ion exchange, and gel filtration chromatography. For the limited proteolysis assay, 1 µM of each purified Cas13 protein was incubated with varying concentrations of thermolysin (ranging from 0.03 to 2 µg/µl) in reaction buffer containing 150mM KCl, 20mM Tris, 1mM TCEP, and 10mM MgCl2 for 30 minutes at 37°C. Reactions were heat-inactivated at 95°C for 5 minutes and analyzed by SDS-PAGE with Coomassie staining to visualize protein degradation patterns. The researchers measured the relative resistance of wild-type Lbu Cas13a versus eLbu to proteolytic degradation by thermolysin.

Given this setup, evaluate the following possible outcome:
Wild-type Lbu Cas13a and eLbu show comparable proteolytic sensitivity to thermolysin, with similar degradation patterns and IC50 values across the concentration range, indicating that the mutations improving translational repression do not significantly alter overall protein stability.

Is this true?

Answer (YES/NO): NO